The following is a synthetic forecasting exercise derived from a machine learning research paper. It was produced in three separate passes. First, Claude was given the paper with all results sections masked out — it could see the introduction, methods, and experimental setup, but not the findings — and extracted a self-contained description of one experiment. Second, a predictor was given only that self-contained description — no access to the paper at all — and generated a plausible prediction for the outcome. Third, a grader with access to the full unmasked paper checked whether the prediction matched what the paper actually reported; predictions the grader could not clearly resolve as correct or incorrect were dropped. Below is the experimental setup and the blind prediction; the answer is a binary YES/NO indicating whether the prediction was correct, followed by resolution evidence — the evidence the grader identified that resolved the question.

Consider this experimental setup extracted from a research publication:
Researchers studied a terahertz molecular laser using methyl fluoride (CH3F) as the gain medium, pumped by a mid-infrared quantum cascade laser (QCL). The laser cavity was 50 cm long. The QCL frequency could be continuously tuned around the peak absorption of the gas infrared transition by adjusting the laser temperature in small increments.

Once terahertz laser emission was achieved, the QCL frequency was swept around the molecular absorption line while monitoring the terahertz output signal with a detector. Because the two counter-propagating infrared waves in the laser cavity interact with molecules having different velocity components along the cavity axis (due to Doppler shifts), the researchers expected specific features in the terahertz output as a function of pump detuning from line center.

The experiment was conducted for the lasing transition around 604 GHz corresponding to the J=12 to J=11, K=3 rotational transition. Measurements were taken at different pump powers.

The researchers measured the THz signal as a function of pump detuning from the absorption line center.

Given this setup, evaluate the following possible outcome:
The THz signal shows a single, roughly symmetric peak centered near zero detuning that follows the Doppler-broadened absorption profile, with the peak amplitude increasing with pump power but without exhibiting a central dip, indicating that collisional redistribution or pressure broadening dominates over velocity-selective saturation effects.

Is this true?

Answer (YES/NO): NO